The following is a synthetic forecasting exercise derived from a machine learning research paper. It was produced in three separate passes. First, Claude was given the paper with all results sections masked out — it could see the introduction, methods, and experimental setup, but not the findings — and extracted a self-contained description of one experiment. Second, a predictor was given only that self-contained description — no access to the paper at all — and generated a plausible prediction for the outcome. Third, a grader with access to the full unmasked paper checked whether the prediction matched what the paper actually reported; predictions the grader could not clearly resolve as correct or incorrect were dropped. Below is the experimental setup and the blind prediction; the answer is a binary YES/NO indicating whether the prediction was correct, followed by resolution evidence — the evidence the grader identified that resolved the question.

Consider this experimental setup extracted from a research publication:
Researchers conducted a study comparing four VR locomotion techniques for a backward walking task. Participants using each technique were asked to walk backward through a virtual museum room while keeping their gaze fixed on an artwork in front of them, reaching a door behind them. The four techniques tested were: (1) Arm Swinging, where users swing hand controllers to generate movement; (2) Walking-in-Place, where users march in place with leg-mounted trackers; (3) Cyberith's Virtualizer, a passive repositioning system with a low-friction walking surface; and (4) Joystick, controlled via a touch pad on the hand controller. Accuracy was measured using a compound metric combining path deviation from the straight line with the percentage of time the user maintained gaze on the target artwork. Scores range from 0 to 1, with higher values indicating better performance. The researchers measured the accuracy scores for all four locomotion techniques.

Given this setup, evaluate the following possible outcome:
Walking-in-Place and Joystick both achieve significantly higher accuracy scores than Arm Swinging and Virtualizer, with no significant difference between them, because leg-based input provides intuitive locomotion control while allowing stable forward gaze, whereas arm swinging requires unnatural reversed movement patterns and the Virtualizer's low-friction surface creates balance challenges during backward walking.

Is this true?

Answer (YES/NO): NO